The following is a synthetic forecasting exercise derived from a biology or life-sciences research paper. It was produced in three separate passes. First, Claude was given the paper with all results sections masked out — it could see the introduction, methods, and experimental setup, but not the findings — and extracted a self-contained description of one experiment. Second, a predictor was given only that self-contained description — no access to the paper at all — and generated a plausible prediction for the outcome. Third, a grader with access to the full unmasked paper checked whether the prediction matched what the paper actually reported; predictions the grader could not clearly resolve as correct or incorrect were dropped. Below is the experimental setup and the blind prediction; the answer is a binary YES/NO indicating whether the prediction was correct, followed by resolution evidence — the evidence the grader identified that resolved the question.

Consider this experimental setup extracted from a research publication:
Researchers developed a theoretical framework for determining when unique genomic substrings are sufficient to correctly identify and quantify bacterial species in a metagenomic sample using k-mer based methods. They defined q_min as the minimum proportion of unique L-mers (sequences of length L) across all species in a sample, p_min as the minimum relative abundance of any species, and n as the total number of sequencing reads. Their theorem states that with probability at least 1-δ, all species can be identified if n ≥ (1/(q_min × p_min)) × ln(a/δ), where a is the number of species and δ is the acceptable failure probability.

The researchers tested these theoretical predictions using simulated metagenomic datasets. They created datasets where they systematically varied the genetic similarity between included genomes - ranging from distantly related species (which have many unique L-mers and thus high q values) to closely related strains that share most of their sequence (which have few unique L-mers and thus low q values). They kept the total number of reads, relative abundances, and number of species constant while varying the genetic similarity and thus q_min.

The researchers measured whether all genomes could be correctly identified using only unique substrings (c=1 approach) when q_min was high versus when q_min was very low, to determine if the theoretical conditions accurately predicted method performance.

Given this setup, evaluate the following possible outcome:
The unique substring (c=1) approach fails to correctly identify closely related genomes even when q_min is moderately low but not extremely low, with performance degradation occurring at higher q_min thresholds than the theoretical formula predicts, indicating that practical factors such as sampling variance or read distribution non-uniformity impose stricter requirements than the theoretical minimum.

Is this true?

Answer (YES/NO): NO